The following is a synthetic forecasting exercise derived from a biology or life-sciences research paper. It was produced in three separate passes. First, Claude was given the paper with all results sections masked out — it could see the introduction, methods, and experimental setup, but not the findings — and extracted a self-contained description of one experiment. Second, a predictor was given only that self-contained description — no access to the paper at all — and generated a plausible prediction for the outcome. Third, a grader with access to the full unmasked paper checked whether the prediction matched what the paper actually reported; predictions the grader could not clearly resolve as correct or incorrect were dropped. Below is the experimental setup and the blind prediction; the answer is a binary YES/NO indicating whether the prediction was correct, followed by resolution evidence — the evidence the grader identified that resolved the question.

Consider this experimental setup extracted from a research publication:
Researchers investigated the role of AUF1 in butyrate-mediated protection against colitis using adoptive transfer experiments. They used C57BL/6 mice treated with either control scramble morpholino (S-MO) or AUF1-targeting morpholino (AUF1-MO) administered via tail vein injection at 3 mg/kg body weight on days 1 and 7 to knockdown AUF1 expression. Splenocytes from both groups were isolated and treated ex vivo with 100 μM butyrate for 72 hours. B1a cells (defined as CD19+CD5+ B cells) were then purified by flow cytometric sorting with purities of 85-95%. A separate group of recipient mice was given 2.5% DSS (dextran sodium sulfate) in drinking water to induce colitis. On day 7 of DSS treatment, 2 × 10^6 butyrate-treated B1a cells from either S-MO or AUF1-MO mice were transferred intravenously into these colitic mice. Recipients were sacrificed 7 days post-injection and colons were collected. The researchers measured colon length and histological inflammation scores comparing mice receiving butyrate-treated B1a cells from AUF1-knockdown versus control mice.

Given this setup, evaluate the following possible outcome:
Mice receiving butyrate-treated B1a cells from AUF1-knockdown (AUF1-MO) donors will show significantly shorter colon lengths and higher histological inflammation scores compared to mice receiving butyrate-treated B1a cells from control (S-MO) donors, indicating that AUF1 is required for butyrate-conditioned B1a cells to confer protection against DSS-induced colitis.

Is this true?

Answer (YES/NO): NO